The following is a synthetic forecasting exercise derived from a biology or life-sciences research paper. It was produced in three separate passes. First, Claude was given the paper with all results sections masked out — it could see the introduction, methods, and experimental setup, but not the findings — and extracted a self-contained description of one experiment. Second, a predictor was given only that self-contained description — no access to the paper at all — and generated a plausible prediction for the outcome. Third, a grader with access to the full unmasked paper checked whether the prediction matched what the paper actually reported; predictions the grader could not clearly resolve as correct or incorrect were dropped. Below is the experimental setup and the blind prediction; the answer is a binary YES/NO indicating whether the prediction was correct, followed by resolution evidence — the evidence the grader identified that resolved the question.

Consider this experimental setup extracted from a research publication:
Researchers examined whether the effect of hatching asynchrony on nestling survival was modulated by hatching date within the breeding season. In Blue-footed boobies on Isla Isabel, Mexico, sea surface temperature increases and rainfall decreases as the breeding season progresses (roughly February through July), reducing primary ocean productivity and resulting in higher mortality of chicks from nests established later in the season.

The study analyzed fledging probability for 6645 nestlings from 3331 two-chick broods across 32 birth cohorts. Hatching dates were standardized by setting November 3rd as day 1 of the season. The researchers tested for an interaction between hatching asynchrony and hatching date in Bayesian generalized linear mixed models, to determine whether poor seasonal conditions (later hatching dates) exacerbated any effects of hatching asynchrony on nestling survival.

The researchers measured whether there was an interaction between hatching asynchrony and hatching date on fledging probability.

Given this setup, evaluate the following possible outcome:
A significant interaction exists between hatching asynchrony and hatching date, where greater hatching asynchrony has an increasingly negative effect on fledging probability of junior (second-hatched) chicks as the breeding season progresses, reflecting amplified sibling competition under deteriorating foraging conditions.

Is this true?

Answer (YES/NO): NO